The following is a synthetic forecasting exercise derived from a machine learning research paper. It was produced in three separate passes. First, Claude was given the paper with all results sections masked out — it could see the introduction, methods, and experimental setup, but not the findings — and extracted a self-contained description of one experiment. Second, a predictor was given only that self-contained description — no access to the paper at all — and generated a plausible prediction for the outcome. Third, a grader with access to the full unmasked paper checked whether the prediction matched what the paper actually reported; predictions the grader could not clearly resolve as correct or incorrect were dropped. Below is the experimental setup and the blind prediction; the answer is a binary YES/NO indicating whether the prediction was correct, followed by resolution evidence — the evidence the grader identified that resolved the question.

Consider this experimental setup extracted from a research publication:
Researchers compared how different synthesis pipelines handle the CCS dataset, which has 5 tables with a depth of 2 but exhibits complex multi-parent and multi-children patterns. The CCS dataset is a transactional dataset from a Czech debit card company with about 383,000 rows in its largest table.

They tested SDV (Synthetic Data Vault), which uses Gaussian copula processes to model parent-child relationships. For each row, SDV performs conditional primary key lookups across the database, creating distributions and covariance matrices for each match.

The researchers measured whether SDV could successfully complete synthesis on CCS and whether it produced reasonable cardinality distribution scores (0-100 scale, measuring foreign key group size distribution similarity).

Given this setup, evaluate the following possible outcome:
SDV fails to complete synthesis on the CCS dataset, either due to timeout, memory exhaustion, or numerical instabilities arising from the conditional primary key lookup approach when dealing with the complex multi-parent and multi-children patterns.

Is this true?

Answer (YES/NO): NO